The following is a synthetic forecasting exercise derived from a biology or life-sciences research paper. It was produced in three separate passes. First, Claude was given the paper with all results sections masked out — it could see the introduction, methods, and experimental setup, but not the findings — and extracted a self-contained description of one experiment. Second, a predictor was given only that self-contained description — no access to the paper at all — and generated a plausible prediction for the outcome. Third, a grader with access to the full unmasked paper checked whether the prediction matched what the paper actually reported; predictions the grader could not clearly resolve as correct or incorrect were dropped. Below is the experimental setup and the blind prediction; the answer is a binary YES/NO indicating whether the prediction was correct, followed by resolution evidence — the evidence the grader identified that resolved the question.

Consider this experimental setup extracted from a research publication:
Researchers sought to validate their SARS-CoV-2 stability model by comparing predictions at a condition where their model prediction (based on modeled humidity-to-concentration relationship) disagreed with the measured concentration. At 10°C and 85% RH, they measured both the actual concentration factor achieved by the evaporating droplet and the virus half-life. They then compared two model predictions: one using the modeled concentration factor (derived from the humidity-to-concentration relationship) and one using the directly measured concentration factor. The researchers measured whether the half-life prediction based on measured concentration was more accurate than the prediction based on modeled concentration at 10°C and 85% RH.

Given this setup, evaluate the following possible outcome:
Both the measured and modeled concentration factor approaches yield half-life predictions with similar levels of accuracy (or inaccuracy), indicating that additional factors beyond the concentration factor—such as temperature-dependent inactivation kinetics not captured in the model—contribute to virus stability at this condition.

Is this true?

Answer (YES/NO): NO